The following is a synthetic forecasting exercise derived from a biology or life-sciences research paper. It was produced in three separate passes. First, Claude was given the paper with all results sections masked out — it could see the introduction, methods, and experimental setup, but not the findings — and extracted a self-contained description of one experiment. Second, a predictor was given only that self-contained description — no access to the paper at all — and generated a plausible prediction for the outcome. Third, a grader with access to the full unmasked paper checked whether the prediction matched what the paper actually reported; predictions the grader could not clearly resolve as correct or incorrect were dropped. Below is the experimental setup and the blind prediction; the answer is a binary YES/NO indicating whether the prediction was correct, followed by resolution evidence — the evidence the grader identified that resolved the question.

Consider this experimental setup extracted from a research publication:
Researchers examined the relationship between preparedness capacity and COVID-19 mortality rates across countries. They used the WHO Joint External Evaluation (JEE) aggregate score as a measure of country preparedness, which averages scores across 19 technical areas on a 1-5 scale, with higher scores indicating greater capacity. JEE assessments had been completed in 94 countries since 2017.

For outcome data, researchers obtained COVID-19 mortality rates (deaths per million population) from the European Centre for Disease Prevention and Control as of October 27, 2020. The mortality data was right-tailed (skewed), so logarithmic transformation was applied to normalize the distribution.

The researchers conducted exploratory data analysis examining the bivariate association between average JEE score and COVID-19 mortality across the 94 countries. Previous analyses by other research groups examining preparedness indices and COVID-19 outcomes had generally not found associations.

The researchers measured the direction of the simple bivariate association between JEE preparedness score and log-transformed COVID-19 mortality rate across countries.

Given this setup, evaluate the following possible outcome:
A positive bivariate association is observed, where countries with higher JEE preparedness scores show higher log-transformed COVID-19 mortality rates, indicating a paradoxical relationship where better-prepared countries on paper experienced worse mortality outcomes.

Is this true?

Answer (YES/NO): YES